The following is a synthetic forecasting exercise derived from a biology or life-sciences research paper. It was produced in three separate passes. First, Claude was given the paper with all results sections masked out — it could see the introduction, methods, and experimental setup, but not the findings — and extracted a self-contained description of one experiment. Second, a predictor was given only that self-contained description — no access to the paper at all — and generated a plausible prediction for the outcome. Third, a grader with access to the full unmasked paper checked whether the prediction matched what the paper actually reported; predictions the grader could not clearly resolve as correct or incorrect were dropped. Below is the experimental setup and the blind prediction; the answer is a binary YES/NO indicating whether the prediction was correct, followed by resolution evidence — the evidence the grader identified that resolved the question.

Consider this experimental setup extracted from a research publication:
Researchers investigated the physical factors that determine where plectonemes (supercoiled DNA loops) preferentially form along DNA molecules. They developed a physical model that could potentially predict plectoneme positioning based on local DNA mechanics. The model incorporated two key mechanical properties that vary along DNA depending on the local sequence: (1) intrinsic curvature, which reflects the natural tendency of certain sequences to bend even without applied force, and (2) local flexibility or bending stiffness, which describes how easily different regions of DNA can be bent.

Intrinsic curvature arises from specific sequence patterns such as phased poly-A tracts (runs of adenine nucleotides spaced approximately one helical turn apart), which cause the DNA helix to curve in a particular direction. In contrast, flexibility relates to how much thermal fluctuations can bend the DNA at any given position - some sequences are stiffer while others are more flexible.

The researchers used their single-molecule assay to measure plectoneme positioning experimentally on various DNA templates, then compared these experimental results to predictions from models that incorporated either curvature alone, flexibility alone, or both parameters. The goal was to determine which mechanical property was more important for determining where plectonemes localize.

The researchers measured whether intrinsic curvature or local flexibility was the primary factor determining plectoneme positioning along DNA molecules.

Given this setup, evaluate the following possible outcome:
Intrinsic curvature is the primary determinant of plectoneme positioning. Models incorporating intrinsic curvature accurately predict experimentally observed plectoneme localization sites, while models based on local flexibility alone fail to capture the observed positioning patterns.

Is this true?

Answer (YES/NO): YES